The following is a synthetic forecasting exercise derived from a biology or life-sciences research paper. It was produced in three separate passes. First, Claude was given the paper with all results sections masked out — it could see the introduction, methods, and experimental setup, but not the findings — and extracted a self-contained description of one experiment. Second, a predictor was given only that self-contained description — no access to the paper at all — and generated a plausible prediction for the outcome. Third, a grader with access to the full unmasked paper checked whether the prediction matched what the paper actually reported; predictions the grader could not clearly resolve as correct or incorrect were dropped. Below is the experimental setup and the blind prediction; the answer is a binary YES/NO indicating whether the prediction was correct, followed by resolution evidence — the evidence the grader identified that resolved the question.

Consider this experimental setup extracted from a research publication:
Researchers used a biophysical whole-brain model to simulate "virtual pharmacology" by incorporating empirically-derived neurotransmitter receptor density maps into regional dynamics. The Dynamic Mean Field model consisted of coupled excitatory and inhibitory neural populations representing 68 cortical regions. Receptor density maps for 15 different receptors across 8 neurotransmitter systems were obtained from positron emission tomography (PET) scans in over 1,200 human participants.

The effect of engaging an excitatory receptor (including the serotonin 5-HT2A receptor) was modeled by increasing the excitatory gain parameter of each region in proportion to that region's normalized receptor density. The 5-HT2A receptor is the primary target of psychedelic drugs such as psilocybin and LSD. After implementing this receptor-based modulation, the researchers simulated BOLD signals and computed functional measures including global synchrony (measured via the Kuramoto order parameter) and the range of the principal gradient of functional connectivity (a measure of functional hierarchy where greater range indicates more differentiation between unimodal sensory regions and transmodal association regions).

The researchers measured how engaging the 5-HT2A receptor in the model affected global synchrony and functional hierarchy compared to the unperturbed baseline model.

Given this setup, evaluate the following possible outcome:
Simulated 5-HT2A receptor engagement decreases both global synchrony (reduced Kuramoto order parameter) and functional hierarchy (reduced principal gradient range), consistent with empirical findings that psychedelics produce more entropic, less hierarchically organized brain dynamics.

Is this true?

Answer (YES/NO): YES